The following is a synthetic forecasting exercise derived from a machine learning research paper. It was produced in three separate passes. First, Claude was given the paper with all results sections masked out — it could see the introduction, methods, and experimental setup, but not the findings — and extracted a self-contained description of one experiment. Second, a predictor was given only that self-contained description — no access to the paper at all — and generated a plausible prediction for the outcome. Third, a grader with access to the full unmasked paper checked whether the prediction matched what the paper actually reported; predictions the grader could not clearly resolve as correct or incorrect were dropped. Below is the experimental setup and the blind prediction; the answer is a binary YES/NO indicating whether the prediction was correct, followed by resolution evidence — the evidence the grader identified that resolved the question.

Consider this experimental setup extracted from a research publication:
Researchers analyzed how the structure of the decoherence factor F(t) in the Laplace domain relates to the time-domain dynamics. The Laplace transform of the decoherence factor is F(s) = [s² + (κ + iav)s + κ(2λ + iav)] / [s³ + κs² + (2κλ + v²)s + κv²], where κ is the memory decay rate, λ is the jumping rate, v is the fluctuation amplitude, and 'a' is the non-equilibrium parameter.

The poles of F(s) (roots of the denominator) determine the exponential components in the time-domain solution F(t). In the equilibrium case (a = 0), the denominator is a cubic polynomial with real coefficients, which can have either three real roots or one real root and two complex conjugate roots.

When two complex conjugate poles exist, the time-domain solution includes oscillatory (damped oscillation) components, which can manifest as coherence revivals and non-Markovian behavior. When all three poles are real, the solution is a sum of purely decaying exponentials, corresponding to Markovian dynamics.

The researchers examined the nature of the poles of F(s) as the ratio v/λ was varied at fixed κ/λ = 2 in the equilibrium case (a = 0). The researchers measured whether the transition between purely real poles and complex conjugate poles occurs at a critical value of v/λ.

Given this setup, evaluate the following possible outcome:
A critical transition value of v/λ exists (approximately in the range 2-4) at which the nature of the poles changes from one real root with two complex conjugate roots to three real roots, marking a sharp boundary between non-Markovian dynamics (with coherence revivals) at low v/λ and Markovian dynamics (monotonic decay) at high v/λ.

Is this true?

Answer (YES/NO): NO